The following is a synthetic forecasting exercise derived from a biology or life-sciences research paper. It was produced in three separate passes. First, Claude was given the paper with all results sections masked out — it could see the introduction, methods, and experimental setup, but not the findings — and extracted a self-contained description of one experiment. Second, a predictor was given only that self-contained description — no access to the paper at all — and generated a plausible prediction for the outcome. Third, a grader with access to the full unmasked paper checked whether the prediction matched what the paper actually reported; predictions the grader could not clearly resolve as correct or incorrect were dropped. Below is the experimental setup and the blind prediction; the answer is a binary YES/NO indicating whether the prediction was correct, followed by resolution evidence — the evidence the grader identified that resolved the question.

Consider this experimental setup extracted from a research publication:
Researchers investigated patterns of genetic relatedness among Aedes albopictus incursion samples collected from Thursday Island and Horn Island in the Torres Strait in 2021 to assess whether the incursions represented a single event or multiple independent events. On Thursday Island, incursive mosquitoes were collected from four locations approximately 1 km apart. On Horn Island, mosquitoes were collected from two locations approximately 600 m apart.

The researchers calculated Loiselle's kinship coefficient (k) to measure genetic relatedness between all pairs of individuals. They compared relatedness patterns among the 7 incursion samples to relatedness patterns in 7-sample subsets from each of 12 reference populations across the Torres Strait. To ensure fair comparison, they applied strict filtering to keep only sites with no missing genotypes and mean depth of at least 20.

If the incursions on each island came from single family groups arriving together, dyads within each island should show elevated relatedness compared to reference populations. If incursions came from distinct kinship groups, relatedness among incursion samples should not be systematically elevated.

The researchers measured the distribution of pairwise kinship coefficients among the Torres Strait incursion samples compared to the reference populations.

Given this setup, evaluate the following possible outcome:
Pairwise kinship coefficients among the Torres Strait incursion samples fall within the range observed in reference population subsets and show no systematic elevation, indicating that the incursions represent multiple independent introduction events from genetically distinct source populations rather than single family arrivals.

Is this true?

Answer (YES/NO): YES